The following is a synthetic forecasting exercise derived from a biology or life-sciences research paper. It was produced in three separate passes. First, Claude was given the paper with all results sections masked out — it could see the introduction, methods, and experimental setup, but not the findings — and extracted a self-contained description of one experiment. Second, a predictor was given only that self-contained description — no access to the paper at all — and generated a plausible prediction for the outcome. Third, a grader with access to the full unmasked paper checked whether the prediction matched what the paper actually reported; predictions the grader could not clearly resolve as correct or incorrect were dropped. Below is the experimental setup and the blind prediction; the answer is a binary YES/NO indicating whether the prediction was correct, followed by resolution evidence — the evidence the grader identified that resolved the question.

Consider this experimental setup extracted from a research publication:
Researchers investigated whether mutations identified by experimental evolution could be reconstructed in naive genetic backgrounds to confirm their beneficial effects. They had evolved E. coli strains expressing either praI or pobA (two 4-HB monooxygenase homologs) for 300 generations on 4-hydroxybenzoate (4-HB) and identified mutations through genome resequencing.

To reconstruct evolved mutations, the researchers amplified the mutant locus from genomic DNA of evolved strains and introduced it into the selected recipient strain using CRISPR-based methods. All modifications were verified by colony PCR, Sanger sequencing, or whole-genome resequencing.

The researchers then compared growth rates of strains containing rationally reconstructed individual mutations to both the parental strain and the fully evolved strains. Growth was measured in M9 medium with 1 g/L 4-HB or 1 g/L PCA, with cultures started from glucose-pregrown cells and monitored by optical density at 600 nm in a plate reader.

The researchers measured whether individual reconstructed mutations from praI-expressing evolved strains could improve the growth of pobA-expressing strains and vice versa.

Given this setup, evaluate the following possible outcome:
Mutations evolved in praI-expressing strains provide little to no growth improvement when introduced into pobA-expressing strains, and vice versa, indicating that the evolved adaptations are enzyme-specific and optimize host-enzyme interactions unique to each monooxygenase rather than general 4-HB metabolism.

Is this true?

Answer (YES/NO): NO